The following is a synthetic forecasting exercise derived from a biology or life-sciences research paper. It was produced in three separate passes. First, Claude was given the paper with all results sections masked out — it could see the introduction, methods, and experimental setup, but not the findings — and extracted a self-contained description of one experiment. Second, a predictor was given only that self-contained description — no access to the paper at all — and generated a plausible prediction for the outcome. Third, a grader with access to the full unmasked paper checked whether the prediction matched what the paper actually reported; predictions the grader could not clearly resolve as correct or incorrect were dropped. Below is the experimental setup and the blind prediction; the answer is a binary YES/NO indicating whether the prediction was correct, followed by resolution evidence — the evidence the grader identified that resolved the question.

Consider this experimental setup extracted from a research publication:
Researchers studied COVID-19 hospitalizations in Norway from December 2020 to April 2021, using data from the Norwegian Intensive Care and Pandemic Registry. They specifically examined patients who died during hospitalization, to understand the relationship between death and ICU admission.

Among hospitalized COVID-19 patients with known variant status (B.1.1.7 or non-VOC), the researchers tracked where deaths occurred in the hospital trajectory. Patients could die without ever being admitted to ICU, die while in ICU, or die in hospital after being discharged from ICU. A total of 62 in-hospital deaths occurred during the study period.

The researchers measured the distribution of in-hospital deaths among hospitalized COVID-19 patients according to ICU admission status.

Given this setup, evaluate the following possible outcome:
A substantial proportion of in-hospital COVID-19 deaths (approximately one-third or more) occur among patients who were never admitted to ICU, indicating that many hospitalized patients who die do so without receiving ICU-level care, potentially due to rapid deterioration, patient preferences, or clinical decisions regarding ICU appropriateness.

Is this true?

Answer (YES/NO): YES